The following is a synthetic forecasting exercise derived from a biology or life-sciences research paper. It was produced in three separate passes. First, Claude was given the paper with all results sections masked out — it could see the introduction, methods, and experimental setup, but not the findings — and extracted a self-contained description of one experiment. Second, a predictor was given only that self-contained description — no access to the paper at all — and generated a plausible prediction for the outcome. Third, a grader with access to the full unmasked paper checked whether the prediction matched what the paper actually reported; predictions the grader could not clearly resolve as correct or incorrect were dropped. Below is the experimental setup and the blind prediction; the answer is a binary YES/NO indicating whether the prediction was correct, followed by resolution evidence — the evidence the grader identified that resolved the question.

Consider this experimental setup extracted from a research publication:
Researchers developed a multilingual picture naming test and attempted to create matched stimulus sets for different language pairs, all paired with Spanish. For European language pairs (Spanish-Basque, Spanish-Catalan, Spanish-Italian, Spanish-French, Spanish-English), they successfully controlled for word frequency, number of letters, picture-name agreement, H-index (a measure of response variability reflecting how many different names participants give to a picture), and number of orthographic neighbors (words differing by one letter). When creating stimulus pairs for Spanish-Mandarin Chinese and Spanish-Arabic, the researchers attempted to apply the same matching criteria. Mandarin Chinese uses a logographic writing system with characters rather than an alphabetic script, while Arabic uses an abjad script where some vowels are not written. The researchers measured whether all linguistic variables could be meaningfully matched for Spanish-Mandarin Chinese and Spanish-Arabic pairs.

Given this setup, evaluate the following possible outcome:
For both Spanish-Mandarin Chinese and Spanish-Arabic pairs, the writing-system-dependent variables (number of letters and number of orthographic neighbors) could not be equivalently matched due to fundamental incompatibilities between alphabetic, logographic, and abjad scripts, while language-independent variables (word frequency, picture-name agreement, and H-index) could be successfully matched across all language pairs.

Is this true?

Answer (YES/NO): NO